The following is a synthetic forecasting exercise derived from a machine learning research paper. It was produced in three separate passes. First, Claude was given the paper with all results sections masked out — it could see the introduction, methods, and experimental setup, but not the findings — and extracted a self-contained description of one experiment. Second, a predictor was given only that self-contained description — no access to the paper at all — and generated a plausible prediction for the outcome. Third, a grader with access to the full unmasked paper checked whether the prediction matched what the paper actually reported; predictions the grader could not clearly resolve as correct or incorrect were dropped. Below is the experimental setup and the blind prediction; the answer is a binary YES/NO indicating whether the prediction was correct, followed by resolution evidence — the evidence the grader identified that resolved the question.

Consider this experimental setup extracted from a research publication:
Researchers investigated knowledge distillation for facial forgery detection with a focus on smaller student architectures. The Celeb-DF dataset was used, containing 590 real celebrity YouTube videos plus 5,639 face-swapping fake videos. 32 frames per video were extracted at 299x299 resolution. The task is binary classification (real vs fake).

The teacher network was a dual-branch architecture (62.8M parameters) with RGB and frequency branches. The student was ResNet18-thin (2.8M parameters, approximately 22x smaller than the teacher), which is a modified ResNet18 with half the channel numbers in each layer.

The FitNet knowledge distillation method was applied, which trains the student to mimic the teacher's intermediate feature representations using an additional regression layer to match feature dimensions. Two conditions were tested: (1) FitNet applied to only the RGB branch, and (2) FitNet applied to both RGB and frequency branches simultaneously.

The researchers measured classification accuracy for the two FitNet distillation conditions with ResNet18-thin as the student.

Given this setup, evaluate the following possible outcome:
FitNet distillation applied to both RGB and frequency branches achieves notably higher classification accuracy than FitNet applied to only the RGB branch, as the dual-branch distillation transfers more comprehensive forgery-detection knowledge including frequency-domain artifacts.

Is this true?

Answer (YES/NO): NO